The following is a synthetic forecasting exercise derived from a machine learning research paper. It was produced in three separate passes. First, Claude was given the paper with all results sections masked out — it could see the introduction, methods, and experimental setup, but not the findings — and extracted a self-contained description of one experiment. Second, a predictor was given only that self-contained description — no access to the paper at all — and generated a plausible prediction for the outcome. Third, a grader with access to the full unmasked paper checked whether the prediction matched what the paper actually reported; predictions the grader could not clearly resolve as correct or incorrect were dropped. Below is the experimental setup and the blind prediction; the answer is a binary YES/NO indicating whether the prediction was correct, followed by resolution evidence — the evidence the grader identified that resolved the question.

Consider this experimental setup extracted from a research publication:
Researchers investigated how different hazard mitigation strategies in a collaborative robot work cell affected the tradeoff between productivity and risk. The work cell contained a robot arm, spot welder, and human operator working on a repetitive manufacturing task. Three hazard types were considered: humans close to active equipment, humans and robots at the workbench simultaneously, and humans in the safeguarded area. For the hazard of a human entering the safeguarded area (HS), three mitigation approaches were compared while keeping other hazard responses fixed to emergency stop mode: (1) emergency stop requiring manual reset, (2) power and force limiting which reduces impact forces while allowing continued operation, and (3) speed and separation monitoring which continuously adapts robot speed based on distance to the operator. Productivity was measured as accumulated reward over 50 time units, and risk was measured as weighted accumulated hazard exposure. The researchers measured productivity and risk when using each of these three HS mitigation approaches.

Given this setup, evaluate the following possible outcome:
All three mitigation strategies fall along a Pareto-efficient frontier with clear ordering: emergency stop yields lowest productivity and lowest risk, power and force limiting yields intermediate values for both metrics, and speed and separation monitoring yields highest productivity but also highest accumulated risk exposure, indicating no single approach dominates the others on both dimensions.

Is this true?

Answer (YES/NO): YES